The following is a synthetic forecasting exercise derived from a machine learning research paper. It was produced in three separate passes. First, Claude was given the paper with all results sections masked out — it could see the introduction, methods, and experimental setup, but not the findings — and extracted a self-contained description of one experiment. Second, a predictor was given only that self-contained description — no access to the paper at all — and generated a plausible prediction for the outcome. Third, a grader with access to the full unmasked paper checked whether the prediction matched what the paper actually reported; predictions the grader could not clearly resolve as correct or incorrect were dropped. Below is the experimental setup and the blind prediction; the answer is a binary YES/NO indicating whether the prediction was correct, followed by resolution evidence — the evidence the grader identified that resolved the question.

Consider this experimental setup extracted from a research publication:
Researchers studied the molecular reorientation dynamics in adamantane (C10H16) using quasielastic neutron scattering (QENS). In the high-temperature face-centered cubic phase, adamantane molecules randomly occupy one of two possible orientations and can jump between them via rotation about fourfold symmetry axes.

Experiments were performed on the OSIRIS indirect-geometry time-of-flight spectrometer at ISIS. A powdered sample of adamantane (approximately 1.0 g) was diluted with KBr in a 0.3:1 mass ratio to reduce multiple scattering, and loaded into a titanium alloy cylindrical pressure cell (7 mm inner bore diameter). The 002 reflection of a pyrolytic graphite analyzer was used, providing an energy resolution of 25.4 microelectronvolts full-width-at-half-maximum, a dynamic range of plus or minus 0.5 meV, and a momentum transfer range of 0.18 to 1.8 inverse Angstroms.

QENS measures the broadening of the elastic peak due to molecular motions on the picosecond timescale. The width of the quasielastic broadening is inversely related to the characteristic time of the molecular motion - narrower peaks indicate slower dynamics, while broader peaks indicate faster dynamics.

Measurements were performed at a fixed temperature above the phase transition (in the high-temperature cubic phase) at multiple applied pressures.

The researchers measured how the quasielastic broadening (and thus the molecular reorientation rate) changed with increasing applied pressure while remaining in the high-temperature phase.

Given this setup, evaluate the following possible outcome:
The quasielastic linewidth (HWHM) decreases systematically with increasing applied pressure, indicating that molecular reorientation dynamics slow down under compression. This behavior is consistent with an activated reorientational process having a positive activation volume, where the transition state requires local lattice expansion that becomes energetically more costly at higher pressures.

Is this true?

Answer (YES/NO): YES